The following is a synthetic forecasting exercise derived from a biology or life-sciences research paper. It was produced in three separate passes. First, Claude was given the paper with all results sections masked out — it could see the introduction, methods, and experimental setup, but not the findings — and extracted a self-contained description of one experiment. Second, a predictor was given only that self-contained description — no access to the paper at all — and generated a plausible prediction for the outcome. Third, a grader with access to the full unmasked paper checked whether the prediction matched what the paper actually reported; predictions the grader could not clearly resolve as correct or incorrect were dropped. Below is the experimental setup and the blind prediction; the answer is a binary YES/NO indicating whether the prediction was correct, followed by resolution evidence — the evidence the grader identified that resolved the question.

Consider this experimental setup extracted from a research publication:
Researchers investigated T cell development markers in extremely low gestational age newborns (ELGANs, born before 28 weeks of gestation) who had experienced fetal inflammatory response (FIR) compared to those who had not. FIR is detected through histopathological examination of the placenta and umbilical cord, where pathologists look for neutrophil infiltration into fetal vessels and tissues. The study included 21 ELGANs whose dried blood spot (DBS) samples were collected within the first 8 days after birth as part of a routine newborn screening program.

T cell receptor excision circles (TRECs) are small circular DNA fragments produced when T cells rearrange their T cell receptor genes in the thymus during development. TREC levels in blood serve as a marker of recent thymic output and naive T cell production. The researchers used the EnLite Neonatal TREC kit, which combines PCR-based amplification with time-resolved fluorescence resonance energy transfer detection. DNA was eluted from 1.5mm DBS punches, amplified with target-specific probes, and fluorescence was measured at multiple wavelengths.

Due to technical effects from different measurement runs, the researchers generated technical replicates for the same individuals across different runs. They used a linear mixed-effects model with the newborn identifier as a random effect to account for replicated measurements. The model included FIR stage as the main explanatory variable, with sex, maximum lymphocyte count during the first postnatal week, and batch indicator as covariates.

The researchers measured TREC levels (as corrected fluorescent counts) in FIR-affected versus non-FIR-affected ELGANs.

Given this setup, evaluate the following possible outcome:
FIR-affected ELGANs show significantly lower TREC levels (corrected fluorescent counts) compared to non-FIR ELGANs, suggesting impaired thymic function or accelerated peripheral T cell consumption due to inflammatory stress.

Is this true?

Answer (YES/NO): YES